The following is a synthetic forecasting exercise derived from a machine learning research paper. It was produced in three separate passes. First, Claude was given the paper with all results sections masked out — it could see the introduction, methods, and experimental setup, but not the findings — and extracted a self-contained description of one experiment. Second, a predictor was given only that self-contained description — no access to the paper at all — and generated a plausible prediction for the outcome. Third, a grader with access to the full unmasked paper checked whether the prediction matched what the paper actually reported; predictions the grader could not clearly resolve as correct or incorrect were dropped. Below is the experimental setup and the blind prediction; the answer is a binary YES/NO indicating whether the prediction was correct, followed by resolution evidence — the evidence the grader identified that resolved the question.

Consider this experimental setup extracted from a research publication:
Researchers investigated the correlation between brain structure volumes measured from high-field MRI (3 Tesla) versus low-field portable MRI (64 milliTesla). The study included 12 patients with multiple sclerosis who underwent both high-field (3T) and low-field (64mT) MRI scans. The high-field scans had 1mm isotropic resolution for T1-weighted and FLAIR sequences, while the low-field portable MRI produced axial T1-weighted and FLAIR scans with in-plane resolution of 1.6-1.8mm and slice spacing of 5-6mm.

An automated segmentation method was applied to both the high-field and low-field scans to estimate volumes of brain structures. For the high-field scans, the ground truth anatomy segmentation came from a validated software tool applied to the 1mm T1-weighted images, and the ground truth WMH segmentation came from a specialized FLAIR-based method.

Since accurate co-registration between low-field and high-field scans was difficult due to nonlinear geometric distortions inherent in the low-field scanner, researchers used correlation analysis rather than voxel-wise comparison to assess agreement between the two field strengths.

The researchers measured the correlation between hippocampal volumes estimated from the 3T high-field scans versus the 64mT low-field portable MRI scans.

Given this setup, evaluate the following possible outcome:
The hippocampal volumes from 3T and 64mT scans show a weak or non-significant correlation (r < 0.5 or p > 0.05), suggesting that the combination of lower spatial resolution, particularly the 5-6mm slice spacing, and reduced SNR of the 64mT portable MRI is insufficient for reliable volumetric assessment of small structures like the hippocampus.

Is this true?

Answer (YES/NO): NO